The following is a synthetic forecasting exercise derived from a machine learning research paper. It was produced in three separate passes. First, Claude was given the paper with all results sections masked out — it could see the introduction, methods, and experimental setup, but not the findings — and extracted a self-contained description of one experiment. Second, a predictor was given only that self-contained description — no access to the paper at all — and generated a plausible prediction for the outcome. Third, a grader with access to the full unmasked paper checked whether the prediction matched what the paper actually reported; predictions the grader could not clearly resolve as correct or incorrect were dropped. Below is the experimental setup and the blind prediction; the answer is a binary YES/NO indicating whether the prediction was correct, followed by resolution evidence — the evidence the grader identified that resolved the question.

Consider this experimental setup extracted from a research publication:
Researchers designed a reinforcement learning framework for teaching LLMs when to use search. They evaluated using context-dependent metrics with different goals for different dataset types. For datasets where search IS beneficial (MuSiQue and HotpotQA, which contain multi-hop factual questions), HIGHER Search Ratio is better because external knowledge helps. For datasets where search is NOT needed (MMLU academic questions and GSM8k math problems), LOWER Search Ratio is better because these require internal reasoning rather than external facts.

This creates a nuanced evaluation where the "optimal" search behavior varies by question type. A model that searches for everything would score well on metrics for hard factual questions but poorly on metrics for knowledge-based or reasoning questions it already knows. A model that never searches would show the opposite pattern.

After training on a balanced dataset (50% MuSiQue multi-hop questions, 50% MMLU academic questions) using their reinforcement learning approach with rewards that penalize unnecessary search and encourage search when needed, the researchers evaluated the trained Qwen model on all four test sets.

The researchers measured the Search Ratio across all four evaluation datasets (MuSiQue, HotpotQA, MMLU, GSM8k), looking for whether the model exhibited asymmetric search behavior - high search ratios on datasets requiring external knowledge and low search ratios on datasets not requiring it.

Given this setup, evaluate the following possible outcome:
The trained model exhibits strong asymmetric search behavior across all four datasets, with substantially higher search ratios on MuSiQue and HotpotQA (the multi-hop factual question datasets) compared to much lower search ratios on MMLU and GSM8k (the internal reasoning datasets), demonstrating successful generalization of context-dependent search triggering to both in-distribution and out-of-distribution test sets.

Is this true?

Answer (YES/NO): YES